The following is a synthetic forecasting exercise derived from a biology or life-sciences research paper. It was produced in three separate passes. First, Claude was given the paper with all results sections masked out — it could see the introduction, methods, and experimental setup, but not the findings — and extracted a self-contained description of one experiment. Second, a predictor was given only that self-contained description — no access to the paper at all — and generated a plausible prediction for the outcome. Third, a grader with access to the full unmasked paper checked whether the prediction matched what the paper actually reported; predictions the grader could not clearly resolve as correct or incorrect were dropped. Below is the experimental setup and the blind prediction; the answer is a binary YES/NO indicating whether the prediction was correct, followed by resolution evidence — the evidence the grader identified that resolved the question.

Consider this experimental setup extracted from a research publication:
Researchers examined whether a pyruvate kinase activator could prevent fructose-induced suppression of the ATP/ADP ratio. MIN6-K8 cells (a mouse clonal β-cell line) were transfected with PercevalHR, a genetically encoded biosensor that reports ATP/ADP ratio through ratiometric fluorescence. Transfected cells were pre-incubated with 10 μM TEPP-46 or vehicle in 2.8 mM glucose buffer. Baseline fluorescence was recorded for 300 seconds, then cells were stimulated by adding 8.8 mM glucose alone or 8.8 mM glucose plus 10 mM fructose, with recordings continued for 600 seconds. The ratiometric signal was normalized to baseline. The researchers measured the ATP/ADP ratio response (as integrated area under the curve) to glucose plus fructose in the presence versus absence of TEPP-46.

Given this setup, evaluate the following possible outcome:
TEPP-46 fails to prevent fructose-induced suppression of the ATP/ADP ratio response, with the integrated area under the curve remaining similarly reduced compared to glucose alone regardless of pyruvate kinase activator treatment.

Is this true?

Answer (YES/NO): NO